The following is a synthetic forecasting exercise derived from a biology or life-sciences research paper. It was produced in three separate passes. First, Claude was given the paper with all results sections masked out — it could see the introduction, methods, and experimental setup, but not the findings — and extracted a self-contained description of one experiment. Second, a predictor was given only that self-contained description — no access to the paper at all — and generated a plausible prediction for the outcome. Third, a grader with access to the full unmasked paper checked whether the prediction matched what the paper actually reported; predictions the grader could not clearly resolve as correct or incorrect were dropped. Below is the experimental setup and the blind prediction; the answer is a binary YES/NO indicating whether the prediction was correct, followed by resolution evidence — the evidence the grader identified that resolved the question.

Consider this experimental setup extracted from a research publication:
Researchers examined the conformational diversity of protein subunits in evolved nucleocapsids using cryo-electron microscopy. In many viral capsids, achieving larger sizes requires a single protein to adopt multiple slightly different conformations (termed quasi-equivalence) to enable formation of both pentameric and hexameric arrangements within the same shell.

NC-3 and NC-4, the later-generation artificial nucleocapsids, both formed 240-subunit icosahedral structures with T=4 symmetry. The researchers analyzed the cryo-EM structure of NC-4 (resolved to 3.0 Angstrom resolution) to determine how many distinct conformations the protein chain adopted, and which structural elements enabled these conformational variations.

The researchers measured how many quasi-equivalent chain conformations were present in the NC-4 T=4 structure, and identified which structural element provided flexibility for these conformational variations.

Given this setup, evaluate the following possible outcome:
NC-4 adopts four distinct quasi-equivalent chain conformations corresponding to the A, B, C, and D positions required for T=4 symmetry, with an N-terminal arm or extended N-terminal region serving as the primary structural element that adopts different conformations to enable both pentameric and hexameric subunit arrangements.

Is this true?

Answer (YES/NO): NO